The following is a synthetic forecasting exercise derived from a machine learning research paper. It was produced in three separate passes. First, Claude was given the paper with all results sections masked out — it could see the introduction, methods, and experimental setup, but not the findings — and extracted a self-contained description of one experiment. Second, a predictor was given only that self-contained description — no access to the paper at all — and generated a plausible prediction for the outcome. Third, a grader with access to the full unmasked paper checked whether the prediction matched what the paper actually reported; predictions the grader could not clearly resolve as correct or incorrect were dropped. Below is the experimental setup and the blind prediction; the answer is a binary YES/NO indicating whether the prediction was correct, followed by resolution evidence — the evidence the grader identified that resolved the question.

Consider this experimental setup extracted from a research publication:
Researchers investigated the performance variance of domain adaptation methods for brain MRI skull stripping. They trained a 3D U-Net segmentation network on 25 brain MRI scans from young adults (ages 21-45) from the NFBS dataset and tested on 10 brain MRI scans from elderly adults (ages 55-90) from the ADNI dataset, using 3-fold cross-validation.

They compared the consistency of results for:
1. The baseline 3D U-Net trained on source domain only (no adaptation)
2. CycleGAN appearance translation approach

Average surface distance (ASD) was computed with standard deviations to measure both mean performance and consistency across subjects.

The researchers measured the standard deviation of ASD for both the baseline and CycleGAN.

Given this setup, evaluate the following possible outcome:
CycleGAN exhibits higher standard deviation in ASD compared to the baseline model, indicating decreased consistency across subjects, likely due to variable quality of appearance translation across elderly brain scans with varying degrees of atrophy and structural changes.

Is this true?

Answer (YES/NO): NO